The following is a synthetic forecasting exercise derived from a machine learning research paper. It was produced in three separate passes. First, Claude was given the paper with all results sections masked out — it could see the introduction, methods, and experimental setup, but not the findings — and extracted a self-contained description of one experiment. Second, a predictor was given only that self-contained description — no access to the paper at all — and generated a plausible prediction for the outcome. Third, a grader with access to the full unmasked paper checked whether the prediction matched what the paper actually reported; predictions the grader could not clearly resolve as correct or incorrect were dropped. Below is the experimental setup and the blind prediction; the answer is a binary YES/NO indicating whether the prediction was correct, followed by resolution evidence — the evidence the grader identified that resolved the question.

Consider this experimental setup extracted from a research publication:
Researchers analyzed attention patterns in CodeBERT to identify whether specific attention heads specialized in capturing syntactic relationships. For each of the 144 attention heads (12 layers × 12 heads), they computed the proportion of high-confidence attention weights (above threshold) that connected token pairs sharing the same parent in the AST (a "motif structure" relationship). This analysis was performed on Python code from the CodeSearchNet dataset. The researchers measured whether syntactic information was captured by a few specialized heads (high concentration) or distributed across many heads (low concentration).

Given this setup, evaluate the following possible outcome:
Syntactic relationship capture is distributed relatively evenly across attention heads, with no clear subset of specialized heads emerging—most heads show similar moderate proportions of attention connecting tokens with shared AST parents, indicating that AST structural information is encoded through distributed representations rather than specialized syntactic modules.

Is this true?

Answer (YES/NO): NO